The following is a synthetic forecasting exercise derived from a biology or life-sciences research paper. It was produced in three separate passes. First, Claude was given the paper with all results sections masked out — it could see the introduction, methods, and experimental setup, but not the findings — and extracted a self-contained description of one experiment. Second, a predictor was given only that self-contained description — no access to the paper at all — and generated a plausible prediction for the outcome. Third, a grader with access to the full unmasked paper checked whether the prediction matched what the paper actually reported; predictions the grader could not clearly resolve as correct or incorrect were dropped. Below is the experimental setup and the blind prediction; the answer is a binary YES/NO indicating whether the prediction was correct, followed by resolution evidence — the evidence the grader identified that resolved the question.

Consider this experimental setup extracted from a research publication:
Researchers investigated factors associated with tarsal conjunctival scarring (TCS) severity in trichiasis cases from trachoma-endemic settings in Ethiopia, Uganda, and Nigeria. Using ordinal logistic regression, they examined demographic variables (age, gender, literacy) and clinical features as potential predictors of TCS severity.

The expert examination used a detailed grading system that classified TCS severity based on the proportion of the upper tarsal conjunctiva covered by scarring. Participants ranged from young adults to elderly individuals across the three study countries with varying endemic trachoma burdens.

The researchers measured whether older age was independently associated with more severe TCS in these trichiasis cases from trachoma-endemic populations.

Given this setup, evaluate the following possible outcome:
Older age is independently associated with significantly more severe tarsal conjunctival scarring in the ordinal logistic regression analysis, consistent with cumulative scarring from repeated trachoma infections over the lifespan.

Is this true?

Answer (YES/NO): YES